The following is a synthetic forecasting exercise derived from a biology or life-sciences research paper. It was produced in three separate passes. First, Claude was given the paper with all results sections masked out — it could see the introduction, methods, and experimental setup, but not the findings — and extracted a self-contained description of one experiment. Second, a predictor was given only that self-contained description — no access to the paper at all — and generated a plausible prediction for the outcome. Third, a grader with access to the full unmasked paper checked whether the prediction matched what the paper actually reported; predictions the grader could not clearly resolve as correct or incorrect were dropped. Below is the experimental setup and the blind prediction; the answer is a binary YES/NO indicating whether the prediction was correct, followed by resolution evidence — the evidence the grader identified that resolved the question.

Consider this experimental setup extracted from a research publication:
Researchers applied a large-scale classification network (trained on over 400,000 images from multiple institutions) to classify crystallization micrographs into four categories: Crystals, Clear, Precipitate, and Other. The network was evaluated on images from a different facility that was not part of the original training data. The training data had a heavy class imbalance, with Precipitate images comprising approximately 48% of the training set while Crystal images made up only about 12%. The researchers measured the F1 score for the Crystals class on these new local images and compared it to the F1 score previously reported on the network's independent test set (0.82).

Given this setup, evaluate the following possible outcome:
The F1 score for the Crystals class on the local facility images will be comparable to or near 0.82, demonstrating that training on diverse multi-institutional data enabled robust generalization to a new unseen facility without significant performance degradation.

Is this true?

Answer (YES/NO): NO